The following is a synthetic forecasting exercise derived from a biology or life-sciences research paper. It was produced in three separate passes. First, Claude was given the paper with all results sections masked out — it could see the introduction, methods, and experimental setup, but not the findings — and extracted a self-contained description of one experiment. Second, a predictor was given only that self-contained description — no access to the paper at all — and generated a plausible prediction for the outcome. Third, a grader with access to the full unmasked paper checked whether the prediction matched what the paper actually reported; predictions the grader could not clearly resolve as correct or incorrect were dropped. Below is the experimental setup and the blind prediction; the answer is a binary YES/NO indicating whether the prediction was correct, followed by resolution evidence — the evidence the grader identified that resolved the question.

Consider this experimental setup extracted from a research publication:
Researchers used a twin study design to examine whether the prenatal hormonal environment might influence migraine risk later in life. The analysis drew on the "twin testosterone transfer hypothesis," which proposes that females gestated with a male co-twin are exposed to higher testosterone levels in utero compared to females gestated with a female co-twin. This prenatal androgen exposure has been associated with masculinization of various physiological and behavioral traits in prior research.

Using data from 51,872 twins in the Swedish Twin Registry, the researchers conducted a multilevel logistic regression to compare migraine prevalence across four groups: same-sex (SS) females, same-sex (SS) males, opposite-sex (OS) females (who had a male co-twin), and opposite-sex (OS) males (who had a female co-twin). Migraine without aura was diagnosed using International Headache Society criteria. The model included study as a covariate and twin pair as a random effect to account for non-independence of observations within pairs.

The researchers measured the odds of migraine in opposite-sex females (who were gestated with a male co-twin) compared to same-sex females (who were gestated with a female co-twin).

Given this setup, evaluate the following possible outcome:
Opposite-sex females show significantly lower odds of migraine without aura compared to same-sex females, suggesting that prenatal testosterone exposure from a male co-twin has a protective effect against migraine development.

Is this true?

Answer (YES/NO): NO